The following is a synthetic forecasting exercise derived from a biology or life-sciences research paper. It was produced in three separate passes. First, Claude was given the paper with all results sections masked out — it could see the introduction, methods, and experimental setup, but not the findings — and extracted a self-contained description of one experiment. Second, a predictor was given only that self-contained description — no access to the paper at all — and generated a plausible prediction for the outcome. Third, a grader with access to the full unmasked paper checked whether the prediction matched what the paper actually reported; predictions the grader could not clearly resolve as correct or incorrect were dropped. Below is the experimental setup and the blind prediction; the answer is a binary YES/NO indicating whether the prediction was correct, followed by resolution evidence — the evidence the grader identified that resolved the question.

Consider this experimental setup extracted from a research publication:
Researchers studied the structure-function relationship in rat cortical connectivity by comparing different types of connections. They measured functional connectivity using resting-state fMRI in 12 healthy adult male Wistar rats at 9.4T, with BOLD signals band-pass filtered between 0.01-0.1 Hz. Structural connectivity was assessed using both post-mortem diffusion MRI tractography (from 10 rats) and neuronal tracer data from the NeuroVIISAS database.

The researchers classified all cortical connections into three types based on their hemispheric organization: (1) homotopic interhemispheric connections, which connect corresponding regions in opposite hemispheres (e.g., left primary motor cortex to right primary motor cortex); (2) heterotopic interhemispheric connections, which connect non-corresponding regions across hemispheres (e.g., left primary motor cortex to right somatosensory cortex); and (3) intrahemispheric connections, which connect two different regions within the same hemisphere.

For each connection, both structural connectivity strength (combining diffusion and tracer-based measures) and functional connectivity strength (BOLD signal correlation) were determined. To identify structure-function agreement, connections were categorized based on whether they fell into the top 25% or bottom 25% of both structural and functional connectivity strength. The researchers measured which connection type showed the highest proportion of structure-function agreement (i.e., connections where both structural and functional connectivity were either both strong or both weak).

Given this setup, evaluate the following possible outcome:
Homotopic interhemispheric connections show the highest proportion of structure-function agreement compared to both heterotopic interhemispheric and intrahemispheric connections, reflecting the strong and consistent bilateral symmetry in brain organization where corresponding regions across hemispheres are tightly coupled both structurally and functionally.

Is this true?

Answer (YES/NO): NO